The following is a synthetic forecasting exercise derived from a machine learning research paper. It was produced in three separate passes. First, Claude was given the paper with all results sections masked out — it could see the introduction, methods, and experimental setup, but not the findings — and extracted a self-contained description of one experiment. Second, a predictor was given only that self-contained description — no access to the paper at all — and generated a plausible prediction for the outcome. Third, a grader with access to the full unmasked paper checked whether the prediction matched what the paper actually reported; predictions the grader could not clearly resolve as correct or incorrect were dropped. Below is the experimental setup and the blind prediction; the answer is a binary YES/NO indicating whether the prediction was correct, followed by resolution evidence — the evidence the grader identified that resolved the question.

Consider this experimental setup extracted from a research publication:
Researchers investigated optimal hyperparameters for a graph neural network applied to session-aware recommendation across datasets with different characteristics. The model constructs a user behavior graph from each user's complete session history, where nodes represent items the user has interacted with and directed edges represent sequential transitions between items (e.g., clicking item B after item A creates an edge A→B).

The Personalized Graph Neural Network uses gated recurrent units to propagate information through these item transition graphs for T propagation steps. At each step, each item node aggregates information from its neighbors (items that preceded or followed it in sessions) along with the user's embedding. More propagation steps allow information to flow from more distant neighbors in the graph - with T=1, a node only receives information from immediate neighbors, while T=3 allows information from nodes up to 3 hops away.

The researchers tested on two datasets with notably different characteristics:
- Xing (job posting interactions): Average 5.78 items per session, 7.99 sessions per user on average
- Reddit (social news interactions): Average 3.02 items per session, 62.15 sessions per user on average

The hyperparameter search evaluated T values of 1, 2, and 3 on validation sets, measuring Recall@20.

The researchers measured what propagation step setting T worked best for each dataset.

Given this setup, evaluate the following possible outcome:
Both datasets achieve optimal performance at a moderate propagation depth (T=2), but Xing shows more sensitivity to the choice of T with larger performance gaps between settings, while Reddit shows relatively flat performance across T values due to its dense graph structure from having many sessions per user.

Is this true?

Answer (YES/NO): NO